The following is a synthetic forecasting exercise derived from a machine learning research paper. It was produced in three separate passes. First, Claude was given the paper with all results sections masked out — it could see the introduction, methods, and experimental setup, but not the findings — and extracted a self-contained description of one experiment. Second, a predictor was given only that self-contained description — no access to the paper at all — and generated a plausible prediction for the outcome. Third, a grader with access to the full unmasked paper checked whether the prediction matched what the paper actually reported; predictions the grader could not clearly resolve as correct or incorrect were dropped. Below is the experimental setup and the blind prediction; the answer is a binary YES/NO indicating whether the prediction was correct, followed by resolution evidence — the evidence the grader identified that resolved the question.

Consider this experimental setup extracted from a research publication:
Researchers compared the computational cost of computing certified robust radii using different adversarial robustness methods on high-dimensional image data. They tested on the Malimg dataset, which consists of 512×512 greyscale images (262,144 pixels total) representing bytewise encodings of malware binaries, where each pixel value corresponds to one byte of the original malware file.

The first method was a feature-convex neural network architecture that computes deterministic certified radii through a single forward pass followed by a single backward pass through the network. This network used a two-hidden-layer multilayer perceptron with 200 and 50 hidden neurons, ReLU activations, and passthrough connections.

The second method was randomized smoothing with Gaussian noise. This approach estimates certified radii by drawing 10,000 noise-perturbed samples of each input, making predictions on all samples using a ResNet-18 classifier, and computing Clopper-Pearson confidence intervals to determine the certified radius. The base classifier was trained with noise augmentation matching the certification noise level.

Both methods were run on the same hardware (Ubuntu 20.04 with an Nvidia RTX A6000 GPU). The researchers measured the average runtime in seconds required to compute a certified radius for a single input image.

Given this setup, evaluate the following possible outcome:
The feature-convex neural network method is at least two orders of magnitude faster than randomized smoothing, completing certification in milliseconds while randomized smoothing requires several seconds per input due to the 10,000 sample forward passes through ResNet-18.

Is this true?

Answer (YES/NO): NO